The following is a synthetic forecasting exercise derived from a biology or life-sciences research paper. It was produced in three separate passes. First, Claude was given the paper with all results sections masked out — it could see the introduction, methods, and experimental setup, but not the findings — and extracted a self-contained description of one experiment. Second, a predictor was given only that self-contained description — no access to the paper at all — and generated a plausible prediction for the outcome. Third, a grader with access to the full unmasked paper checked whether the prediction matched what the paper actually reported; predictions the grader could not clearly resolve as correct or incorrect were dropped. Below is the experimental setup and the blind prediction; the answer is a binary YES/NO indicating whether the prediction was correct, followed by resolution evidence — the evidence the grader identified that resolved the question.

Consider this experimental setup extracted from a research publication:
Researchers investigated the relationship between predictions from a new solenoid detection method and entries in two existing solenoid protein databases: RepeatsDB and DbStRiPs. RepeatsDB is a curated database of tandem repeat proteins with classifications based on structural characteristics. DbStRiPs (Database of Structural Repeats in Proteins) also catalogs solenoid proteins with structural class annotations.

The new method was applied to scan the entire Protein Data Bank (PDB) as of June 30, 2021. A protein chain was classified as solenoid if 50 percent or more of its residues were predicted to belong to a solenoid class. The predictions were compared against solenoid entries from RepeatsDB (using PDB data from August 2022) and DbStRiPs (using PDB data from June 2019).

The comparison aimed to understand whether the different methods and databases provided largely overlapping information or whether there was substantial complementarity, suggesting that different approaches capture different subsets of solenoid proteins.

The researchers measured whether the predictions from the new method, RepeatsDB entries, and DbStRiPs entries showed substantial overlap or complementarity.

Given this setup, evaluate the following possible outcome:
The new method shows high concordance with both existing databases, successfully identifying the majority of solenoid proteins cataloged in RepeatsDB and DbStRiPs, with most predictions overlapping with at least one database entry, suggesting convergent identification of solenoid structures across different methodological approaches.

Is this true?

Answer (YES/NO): NO